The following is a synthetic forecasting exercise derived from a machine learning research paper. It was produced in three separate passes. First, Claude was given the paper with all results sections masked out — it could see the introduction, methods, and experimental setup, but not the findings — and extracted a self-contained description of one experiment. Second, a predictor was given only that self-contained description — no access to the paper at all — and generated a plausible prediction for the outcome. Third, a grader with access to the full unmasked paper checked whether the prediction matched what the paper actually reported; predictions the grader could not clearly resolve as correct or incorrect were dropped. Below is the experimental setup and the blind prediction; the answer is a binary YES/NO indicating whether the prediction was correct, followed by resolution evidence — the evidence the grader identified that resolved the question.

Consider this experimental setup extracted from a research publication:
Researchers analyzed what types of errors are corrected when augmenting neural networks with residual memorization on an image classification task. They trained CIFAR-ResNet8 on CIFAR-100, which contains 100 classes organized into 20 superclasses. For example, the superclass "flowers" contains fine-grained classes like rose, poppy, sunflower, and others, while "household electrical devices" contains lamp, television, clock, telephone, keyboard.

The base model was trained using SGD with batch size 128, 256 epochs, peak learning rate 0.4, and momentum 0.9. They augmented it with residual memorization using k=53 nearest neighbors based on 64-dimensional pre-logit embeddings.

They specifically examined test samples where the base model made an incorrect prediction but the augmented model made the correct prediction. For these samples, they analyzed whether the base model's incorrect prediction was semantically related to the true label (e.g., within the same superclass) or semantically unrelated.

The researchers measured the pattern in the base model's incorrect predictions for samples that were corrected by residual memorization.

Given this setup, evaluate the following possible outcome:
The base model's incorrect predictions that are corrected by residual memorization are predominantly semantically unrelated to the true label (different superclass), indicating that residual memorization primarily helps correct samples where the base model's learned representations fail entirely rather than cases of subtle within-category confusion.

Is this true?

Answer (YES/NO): NO